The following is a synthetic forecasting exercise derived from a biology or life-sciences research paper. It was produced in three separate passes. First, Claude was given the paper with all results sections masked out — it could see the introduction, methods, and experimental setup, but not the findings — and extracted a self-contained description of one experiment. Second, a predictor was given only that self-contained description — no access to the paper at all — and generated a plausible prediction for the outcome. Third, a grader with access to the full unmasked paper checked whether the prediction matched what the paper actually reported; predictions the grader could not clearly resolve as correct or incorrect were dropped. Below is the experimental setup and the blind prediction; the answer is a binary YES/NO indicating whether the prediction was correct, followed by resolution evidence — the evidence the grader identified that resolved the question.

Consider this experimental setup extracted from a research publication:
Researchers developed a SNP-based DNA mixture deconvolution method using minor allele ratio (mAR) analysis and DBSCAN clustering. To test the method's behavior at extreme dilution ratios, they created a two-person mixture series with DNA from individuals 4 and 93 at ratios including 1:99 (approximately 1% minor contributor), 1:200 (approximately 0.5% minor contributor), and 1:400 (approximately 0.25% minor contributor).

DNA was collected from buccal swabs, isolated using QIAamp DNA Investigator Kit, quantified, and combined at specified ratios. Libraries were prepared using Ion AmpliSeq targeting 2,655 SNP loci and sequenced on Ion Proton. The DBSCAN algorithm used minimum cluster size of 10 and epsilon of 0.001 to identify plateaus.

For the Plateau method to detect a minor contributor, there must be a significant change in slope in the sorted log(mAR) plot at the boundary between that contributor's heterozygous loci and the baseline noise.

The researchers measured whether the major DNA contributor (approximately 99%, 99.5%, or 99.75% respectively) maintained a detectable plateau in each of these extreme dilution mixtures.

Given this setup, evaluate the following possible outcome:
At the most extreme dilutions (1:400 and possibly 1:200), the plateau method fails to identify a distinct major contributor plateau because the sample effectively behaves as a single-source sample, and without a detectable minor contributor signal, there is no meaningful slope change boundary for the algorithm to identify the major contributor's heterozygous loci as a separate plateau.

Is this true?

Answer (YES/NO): NO